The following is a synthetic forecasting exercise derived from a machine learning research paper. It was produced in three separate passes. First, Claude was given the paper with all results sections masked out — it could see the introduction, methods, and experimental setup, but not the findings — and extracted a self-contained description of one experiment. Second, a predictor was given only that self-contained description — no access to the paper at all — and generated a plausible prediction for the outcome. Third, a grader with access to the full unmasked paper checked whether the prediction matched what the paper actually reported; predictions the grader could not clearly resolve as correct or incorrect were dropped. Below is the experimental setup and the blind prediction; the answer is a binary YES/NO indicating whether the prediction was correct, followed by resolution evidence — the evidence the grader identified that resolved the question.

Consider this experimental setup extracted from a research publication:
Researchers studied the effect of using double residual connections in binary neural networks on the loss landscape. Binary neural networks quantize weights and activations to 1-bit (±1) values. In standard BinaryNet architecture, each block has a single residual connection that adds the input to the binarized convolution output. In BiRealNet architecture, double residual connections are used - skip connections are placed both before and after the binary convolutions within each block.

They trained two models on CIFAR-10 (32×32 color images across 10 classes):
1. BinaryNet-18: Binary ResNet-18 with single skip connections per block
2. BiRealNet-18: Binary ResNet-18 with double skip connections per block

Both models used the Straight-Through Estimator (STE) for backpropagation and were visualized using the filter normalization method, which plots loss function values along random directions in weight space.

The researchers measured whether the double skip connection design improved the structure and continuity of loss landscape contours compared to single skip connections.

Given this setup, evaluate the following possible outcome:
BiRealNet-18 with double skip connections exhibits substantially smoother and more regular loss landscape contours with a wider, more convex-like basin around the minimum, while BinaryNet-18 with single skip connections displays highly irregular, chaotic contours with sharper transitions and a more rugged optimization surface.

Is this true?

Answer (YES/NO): NO